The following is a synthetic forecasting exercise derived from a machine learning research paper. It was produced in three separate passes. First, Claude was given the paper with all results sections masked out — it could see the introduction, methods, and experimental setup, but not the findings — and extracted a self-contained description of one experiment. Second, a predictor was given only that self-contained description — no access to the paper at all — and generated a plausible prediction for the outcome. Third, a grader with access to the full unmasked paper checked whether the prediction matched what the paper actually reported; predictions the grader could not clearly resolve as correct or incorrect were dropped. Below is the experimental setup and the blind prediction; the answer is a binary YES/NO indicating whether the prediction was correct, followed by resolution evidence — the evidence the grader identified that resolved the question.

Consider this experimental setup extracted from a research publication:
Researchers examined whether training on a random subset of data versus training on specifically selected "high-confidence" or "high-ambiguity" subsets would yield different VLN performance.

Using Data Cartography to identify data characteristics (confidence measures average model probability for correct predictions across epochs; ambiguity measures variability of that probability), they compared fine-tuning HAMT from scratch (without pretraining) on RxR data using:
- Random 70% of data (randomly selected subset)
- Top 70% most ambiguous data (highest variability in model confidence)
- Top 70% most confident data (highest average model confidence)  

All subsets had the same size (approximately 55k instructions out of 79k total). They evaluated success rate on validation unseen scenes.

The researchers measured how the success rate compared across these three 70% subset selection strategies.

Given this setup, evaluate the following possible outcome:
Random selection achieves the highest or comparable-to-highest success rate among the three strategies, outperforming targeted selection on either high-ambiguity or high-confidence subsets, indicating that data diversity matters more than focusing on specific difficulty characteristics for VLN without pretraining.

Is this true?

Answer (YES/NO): NO